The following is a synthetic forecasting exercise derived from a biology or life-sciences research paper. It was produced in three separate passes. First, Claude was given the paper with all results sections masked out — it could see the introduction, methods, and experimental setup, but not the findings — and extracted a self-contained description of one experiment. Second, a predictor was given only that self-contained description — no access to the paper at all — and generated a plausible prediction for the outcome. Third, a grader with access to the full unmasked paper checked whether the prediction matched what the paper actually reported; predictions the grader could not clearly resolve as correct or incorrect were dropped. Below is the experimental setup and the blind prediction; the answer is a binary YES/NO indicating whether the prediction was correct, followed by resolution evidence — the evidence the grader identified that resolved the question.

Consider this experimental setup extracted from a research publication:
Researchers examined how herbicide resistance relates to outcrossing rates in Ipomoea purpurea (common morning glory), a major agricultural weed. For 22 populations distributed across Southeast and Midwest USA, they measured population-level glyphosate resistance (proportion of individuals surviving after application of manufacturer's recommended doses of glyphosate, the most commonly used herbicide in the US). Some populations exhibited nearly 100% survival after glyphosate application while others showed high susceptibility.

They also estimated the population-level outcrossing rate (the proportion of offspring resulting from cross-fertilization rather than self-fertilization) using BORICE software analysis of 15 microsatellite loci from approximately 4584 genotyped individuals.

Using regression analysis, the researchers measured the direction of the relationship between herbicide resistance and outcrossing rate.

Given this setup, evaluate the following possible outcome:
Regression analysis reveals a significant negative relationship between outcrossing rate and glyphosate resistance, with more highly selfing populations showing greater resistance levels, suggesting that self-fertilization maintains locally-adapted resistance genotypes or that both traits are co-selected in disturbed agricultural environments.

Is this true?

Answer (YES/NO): YES